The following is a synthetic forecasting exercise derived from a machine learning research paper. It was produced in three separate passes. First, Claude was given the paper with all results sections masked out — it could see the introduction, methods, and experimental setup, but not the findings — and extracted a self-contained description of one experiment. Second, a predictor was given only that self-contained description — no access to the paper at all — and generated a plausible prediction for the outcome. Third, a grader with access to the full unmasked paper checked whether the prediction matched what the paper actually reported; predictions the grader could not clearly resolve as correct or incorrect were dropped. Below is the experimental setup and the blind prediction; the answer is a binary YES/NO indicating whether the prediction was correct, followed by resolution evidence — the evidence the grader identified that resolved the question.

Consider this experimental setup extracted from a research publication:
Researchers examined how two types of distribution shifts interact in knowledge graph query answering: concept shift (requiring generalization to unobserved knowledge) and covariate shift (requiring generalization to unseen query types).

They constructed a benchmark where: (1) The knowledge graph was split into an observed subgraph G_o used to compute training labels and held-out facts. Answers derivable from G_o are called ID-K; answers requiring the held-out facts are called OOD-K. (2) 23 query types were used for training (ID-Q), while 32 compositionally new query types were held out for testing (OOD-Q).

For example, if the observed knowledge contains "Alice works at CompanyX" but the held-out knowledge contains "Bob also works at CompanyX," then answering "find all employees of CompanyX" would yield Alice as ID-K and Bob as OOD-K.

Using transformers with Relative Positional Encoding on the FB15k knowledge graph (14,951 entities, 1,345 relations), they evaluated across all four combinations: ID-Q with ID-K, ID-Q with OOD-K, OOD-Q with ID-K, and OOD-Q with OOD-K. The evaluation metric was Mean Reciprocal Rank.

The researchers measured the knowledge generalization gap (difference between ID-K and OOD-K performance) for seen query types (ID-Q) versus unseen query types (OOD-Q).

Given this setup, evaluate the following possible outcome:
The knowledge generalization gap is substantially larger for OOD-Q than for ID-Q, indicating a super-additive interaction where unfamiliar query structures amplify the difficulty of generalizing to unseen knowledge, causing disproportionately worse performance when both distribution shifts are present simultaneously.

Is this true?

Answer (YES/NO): NO